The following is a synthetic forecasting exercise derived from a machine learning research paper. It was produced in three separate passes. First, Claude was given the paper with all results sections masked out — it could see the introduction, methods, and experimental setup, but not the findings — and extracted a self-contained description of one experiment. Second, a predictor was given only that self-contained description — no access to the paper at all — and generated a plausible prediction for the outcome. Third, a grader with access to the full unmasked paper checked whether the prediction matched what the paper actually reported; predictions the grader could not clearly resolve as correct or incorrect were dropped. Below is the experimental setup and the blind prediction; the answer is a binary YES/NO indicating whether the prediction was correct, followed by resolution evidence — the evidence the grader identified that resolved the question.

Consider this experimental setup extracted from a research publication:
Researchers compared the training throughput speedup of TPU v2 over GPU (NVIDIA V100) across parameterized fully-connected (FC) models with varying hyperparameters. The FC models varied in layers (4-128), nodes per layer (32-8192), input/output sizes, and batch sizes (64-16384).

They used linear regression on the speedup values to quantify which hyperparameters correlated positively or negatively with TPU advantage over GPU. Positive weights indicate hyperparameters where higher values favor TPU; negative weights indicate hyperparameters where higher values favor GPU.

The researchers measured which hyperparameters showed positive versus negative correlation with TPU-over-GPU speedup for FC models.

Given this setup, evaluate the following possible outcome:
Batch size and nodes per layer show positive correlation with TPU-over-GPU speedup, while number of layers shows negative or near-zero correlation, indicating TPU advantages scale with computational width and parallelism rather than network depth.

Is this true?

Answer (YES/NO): NO